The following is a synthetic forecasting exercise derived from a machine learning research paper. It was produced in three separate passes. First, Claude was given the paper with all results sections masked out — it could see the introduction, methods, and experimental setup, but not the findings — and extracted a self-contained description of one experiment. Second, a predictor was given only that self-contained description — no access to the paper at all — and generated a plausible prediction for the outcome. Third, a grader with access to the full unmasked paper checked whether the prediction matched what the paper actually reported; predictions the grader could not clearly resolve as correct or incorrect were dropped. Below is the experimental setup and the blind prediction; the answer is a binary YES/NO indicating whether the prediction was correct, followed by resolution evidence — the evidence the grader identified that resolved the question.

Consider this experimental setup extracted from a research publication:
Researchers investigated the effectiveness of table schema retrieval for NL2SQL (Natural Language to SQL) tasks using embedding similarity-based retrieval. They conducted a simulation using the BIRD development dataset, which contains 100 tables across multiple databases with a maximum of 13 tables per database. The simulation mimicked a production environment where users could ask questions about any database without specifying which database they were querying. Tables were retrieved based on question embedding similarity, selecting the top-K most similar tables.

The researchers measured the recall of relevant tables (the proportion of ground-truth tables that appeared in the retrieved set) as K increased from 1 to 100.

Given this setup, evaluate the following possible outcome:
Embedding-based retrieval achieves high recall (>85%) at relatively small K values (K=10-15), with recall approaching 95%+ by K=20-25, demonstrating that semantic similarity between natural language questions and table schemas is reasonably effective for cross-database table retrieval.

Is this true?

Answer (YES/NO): NO